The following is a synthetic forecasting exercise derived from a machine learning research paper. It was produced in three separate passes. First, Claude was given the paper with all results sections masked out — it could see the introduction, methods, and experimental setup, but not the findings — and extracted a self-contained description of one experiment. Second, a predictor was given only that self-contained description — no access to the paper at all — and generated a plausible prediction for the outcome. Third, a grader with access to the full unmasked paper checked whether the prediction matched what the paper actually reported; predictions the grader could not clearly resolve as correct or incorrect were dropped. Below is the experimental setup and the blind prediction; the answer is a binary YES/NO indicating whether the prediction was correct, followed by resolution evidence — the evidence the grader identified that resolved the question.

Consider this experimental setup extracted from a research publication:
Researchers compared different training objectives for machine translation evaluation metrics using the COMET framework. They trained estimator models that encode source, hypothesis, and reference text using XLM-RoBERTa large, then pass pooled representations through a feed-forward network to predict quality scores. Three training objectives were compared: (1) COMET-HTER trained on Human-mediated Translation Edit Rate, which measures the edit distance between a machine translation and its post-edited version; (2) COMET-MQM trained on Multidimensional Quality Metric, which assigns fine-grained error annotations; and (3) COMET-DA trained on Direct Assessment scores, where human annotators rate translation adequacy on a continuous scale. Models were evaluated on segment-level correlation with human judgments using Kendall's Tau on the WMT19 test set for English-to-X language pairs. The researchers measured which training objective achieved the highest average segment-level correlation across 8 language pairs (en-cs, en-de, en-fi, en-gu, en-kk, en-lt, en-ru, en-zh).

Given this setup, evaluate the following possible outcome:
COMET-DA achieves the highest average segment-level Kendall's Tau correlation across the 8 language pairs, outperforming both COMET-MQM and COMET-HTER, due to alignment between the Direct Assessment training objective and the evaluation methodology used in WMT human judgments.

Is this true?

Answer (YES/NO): YES